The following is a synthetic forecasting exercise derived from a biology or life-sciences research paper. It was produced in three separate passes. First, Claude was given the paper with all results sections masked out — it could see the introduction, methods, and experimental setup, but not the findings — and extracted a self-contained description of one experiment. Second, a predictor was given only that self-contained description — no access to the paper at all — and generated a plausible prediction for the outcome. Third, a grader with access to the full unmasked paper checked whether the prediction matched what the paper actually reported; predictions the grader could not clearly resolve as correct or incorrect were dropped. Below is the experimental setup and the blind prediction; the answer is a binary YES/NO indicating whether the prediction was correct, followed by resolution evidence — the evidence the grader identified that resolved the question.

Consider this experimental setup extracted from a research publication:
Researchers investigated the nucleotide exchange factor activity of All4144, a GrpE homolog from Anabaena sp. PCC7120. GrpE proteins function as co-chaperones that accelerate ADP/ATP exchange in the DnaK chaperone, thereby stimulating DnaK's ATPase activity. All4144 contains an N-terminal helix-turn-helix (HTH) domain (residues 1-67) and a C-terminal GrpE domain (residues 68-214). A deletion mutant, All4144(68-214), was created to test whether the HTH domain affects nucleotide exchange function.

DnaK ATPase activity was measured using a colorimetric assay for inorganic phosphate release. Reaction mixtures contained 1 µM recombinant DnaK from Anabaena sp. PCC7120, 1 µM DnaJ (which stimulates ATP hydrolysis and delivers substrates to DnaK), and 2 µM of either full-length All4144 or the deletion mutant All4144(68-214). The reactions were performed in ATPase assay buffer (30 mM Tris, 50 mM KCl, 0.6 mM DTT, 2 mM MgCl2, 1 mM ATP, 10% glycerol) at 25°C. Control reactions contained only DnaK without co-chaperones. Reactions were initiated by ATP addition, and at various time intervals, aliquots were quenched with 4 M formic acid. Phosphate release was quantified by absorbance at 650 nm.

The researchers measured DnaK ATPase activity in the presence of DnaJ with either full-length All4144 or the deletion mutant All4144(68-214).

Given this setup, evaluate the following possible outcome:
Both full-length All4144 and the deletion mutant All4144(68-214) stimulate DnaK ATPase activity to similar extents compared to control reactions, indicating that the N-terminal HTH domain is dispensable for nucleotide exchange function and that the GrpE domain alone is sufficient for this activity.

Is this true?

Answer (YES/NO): NO